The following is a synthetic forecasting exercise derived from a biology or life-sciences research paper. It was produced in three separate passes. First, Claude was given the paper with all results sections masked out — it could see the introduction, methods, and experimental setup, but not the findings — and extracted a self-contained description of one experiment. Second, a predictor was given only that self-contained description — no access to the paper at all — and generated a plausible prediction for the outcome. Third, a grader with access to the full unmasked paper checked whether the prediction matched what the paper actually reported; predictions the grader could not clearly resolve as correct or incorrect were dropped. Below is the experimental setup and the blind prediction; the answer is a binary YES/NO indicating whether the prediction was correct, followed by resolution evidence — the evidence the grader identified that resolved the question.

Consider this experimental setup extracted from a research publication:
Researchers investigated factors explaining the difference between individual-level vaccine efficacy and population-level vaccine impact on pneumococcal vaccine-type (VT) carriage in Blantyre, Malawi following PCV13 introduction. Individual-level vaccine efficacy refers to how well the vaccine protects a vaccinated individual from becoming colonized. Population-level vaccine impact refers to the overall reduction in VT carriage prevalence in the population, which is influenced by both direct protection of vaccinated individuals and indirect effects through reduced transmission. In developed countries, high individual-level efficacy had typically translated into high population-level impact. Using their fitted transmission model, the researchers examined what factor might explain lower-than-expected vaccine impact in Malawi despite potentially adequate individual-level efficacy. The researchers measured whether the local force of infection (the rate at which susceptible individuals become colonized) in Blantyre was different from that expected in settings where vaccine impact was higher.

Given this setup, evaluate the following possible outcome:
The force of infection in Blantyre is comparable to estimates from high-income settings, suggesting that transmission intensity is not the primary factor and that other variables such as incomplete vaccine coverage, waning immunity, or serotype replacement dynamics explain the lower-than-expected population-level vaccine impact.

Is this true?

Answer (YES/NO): NO